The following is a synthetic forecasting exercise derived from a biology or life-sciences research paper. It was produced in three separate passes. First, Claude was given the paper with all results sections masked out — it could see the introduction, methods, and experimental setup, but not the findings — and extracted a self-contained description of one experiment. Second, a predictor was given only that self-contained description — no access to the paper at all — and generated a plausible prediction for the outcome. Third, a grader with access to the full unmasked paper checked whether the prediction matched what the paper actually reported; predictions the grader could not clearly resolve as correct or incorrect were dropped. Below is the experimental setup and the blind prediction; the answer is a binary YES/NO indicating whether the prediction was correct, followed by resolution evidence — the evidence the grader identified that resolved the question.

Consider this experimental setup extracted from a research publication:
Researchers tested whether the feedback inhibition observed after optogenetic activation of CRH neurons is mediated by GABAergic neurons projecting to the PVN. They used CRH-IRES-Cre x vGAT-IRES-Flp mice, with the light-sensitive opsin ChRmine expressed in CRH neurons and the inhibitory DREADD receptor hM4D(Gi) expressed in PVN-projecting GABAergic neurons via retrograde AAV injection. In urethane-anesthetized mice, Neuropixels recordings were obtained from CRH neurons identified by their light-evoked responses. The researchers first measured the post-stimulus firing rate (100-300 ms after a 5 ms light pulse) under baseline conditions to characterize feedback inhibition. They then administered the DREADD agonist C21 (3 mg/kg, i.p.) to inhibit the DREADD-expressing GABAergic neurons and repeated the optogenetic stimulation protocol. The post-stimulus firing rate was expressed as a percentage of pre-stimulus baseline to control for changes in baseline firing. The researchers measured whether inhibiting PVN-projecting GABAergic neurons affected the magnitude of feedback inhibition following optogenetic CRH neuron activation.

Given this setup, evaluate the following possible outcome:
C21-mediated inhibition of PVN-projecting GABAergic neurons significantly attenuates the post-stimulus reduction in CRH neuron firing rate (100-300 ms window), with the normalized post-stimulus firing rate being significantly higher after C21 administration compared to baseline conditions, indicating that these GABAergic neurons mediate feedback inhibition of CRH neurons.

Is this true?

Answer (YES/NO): YES